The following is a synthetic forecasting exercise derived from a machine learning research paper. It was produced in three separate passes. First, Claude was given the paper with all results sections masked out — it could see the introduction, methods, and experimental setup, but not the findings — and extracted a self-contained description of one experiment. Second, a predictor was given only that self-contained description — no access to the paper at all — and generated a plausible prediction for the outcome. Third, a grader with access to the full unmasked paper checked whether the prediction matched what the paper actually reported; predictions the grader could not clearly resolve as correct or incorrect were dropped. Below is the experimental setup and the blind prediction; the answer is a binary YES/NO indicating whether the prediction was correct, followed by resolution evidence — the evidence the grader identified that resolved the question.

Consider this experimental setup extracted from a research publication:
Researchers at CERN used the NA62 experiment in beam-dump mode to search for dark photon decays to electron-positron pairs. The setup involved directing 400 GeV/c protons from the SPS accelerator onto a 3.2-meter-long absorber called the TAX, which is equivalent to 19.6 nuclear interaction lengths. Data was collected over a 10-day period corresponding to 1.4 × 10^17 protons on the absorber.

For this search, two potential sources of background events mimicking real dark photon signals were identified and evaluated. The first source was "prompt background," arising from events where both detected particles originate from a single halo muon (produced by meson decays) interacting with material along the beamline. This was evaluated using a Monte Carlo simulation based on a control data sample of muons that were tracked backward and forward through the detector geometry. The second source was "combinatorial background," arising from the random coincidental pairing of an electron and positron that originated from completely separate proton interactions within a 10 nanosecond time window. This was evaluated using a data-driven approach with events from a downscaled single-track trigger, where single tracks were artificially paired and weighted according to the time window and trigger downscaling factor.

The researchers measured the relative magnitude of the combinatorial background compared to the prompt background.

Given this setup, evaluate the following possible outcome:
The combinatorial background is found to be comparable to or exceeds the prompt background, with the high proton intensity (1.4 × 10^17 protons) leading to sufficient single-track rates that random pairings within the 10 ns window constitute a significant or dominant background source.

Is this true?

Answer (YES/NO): NO